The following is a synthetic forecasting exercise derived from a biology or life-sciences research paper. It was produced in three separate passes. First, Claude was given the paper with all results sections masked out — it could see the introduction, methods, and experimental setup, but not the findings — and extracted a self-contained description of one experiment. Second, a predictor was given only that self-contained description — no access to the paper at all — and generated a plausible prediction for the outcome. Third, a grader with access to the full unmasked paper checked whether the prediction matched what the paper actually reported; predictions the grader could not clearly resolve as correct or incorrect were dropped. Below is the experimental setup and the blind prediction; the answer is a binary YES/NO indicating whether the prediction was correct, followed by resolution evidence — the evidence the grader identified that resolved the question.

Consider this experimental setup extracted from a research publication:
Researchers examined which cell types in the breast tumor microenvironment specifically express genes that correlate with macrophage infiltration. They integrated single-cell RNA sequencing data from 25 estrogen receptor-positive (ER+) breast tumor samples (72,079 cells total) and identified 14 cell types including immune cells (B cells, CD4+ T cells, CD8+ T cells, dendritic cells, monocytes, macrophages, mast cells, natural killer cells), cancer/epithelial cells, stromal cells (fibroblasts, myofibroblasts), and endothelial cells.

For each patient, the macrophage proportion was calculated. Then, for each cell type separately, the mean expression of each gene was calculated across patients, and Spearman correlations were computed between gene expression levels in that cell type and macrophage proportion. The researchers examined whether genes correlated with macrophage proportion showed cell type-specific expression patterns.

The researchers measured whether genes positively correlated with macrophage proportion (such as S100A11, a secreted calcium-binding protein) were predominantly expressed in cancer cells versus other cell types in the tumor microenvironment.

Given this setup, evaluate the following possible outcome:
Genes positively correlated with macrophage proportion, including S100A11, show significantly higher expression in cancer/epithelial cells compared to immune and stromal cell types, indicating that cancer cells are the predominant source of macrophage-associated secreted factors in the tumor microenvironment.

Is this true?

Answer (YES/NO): YES